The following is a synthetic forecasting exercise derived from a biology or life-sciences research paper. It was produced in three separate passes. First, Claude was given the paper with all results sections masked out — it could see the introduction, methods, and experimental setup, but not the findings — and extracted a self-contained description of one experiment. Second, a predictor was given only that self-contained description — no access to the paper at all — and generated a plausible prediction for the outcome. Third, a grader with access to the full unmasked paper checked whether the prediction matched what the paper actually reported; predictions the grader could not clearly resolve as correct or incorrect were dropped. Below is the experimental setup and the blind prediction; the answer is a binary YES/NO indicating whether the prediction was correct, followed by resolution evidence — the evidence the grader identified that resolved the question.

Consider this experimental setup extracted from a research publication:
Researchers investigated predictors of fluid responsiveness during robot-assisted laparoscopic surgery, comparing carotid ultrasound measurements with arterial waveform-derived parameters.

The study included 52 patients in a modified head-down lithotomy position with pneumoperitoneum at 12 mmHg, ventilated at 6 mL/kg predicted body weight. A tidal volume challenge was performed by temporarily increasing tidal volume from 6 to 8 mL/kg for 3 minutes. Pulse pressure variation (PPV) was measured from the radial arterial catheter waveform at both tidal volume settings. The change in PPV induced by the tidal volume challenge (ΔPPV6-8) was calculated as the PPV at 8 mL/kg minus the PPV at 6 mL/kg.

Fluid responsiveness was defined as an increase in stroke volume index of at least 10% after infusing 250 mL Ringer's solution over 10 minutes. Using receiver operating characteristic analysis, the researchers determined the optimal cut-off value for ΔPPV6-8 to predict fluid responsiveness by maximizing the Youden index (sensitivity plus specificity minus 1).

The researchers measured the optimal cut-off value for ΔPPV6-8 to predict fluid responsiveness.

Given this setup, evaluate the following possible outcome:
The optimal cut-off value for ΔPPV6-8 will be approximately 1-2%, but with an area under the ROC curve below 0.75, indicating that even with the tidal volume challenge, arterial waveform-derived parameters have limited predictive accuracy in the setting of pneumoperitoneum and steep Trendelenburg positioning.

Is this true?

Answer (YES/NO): NO